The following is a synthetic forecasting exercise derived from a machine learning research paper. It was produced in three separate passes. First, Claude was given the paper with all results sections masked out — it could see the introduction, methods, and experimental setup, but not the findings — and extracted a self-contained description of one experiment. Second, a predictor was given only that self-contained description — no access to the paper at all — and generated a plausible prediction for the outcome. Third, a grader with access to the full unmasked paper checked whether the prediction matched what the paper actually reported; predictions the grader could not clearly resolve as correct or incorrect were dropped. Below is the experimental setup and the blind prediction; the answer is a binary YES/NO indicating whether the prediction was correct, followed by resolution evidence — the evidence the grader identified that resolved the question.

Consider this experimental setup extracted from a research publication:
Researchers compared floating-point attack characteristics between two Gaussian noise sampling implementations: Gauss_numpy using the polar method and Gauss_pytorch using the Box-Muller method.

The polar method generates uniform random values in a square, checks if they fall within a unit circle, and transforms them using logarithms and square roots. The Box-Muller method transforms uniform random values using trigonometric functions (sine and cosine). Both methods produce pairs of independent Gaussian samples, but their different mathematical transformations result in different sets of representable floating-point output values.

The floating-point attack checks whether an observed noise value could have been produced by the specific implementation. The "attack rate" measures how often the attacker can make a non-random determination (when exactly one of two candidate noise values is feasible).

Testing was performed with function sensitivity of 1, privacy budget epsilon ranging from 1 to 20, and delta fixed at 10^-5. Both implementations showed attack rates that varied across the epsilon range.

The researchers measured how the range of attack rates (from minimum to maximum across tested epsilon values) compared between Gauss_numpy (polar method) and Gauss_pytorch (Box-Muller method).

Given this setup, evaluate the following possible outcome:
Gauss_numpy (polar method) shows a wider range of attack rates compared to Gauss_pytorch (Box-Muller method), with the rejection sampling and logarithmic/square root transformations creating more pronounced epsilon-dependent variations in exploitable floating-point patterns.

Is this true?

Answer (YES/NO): NO